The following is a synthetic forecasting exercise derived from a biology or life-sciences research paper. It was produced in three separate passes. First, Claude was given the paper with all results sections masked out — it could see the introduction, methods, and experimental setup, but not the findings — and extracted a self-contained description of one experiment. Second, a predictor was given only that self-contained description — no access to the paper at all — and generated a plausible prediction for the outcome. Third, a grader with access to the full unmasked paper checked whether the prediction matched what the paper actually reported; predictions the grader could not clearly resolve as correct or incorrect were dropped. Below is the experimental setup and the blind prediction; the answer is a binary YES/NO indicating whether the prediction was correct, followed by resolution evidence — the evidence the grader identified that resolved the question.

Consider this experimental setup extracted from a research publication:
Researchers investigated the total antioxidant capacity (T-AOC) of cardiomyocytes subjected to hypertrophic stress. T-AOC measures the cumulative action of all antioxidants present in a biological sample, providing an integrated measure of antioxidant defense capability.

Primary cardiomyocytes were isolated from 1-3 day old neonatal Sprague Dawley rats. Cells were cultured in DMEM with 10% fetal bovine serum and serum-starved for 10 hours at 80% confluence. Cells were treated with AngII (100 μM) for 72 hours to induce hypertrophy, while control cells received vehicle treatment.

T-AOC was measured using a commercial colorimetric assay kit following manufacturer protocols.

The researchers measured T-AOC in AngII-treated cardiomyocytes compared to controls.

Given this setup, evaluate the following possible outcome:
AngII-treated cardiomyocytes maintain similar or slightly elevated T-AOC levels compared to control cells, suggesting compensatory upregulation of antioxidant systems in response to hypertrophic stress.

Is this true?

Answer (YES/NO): YES